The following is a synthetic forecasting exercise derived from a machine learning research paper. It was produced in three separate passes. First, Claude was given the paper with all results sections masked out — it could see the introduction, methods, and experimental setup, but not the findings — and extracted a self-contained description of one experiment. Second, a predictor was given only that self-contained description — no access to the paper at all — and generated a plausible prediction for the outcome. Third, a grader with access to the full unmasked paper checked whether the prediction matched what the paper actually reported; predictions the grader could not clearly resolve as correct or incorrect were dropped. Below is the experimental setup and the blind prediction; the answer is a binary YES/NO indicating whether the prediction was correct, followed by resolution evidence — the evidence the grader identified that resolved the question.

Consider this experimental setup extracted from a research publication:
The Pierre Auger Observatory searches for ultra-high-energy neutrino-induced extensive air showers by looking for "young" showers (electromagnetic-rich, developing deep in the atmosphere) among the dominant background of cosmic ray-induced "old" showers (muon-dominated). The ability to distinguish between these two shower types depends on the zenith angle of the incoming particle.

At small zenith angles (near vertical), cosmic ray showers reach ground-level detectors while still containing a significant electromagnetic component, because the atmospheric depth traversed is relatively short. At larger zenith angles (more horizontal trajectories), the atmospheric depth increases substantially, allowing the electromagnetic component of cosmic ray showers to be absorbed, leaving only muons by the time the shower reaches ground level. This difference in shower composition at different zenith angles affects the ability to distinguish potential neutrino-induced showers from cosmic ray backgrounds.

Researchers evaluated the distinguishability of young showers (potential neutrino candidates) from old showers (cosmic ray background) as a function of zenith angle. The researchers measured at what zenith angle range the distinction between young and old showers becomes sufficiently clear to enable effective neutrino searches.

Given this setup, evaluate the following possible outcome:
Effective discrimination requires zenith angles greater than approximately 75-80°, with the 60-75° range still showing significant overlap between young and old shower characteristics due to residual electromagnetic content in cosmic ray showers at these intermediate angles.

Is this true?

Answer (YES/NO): NO